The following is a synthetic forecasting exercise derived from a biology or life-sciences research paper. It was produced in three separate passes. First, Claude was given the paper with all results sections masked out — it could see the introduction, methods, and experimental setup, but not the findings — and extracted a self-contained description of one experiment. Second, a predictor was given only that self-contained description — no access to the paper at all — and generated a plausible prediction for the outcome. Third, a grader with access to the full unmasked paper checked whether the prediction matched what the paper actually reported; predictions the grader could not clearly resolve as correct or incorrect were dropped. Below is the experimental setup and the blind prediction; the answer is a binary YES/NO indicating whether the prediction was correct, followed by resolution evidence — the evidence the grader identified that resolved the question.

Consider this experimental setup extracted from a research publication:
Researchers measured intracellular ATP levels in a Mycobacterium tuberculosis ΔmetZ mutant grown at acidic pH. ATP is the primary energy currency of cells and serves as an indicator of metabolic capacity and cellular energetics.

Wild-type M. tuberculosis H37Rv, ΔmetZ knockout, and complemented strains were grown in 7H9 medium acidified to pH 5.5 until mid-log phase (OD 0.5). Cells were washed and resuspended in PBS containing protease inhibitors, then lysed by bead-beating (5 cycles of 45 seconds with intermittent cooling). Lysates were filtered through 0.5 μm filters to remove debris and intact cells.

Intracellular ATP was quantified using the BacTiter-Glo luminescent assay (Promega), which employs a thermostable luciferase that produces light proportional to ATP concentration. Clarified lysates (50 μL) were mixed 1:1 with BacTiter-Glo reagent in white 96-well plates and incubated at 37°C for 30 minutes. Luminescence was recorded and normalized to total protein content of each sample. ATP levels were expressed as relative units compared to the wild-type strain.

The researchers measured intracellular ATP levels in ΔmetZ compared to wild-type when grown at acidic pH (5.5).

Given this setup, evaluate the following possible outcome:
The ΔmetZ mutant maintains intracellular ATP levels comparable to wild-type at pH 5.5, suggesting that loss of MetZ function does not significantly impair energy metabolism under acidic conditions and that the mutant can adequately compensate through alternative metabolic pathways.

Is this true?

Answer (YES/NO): NO